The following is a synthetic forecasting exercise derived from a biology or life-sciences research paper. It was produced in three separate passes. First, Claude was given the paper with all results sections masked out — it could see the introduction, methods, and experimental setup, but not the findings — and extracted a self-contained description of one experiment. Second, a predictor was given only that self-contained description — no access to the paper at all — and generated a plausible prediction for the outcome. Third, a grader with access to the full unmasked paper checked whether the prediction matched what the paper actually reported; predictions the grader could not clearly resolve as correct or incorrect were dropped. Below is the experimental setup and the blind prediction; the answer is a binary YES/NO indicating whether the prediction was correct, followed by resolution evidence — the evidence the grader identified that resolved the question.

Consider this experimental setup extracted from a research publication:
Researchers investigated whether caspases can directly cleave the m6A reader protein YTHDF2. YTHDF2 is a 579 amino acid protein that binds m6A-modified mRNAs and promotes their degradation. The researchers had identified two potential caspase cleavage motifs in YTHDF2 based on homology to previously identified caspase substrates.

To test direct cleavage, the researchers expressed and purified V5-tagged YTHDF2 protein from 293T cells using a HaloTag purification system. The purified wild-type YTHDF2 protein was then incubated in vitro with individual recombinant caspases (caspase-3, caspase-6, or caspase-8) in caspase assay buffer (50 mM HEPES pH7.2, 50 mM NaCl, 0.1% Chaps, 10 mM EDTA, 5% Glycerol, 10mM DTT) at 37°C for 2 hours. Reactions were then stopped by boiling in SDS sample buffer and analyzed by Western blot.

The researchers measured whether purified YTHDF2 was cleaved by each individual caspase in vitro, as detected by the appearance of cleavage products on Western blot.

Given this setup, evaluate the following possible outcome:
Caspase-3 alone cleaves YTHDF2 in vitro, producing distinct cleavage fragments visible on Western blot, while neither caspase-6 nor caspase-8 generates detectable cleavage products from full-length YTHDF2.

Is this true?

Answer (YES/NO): NO